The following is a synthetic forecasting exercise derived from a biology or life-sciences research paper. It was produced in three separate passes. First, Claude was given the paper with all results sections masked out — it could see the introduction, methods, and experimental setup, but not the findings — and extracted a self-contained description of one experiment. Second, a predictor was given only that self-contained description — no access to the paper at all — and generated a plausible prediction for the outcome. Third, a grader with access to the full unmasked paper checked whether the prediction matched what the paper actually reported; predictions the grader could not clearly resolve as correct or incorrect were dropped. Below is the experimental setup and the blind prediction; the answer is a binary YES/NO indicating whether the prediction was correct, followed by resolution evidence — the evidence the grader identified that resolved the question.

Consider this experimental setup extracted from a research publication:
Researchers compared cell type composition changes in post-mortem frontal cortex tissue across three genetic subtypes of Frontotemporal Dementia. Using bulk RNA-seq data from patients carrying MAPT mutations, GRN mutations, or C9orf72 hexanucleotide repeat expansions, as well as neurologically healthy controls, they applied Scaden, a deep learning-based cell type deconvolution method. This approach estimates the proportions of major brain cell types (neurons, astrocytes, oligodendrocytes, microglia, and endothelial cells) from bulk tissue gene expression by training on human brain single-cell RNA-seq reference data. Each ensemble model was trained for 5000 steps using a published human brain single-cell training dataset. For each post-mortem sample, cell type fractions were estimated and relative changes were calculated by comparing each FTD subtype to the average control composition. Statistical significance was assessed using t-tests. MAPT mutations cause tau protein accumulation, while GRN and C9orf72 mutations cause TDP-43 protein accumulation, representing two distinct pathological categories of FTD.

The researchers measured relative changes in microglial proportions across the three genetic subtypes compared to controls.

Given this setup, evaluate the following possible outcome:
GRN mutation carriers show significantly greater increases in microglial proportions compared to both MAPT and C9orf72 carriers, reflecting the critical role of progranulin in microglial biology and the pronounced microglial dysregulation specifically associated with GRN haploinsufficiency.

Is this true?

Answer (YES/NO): YES